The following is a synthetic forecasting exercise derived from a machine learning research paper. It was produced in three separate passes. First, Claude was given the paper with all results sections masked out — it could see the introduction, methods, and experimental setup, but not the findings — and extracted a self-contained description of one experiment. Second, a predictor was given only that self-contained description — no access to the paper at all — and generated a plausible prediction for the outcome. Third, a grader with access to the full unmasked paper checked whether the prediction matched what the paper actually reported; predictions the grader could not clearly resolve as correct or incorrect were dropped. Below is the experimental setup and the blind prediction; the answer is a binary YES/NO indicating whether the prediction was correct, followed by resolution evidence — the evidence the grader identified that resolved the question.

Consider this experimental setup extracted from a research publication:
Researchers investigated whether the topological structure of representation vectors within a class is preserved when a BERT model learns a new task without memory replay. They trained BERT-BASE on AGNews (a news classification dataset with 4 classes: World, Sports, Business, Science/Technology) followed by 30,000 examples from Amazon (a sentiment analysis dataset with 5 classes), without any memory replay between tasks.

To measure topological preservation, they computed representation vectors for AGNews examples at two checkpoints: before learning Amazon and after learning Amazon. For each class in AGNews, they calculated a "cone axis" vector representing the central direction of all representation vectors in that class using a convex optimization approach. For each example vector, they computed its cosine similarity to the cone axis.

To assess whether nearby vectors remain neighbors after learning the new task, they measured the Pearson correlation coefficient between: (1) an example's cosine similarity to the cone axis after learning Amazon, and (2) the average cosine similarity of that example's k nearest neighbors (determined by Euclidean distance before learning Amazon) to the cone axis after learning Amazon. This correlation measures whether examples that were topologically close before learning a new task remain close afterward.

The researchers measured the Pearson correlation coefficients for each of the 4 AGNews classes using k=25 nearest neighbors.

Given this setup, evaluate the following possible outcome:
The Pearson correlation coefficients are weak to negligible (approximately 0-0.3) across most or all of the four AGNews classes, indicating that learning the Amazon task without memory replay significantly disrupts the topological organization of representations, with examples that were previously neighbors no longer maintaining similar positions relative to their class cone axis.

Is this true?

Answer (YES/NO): NO